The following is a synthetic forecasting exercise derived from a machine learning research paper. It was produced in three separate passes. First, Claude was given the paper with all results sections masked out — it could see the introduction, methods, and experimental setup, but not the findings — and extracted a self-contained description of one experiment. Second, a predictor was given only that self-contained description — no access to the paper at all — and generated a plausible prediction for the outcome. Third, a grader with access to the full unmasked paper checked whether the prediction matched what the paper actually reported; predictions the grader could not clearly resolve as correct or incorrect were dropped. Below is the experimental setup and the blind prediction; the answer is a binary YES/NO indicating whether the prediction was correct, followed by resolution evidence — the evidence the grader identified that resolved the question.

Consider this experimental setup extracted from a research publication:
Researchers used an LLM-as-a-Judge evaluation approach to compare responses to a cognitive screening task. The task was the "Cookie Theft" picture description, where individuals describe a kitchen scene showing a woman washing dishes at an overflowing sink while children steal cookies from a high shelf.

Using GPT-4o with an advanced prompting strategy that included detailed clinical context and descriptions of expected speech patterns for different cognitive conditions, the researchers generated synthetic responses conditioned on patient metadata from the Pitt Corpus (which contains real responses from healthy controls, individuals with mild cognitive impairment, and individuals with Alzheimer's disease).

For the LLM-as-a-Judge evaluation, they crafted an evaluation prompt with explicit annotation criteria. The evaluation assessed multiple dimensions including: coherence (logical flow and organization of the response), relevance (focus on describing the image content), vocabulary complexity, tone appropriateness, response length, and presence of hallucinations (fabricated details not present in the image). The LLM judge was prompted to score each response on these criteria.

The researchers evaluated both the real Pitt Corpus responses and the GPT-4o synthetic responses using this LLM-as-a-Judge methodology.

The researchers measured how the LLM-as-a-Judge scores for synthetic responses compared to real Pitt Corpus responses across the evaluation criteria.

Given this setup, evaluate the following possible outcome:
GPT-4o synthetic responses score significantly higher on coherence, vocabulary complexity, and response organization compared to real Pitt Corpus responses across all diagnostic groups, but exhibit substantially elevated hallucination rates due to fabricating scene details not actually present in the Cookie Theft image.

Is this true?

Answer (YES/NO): NO